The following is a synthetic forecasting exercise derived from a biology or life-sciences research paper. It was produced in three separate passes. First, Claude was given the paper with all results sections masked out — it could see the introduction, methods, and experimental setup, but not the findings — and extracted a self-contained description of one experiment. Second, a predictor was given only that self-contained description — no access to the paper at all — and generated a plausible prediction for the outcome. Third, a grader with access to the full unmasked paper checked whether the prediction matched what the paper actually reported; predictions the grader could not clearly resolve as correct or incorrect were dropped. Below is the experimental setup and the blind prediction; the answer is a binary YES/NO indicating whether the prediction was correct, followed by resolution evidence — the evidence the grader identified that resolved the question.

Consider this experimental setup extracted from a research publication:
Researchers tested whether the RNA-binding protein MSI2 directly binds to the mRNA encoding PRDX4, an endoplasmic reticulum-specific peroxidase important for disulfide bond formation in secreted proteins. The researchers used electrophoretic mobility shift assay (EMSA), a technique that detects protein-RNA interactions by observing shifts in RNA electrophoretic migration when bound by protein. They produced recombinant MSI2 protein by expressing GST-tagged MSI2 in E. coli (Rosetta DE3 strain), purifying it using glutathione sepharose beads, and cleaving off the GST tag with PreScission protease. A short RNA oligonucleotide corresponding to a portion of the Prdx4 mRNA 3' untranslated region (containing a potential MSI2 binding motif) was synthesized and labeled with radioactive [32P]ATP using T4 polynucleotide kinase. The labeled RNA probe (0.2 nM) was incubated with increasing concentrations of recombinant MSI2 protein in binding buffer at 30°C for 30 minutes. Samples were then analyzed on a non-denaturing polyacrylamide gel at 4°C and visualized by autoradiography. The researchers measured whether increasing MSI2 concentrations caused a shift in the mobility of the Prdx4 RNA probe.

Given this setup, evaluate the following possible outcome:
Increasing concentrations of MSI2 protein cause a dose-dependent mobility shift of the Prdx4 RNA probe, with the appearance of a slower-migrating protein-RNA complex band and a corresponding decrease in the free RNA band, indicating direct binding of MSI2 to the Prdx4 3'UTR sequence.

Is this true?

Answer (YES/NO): YES